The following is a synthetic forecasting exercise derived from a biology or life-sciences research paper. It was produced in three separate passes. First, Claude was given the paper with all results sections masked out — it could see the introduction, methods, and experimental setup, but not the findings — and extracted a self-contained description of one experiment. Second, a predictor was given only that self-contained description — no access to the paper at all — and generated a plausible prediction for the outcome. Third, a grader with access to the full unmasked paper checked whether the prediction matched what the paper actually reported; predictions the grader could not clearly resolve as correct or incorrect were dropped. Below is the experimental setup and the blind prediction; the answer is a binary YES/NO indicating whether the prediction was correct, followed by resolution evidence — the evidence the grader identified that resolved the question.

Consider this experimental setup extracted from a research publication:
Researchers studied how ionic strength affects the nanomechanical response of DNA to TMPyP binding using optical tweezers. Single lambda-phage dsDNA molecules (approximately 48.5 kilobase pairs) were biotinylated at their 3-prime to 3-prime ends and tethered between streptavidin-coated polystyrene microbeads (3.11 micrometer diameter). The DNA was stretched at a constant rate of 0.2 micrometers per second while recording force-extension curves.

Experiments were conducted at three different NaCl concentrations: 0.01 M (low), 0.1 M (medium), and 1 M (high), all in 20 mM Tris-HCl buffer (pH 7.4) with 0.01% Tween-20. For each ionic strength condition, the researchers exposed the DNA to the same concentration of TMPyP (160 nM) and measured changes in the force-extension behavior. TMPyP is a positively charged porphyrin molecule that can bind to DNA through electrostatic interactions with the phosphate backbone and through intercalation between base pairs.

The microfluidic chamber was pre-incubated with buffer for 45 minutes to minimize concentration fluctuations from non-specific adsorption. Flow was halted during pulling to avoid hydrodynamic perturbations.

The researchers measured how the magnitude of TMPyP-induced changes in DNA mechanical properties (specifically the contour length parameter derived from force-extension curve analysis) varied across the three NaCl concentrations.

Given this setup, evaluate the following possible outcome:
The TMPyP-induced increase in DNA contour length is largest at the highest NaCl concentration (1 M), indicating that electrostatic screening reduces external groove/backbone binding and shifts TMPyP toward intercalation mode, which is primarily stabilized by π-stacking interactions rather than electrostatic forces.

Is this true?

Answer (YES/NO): NO